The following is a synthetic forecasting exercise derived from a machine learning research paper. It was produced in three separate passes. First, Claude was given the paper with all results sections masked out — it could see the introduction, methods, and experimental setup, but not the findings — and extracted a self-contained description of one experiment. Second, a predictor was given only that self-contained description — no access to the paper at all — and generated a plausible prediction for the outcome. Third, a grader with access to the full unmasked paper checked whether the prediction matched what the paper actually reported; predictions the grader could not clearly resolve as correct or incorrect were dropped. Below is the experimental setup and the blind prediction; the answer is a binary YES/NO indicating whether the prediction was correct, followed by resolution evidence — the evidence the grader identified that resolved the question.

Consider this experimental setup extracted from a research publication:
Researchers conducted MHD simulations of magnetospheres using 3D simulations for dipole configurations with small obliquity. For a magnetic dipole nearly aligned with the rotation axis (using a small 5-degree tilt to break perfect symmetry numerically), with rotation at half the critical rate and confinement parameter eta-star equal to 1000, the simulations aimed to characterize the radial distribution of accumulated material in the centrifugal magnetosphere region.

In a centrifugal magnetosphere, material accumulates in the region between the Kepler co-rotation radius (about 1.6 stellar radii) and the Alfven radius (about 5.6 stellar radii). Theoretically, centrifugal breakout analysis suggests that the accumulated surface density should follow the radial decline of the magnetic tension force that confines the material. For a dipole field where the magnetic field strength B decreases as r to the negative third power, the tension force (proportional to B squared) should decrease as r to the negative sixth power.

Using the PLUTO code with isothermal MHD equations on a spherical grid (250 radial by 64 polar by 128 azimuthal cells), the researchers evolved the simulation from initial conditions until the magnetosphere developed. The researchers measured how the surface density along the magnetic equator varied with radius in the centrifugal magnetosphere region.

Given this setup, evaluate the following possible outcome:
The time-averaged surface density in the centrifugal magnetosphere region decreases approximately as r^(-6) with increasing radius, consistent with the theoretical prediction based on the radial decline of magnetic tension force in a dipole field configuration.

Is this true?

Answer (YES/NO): NO